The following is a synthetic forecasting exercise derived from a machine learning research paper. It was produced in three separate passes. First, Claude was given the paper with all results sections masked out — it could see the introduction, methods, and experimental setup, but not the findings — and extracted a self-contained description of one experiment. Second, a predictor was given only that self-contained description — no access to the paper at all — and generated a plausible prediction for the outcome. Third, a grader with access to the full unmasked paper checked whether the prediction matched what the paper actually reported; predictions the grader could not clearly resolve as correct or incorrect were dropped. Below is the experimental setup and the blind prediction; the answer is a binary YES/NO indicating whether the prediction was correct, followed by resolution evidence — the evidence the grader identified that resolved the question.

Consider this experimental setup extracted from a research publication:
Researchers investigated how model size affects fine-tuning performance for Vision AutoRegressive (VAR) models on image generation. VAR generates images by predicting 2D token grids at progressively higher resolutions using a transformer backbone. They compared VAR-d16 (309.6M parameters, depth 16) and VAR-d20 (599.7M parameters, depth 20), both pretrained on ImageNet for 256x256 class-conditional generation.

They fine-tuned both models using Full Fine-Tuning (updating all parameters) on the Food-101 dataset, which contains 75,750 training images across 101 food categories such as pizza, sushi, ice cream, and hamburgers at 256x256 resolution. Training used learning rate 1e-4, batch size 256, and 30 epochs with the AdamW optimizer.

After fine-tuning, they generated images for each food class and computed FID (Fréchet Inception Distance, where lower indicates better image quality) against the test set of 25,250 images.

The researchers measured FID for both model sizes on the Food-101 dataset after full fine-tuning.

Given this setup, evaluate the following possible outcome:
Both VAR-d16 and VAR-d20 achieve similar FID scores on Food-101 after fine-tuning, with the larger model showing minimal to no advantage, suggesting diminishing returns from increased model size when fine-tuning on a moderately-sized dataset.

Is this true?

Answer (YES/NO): NO